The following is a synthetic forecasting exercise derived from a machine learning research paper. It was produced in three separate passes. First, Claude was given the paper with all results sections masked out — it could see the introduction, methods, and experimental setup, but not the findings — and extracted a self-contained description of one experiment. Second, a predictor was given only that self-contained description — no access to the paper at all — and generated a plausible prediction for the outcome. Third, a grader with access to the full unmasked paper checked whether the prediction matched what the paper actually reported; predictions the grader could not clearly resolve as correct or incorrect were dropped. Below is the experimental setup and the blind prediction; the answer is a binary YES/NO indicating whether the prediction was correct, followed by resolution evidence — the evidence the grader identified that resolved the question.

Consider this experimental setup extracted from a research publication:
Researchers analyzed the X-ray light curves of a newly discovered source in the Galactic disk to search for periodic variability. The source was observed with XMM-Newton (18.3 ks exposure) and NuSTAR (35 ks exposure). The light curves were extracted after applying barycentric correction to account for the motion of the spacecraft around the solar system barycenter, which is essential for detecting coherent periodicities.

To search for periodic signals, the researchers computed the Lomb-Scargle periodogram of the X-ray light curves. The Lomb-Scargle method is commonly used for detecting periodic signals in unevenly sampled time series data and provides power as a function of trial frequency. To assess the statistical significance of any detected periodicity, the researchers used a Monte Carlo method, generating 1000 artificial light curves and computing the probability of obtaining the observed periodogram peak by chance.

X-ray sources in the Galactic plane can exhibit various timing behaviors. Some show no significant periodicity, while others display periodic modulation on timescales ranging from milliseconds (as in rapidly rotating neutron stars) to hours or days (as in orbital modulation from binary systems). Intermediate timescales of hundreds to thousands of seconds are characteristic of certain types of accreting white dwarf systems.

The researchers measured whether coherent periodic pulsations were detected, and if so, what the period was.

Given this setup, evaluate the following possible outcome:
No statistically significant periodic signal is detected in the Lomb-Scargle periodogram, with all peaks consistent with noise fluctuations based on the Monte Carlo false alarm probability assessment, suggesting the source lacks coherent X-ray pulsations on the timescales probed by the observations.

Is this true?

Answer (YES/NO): NO